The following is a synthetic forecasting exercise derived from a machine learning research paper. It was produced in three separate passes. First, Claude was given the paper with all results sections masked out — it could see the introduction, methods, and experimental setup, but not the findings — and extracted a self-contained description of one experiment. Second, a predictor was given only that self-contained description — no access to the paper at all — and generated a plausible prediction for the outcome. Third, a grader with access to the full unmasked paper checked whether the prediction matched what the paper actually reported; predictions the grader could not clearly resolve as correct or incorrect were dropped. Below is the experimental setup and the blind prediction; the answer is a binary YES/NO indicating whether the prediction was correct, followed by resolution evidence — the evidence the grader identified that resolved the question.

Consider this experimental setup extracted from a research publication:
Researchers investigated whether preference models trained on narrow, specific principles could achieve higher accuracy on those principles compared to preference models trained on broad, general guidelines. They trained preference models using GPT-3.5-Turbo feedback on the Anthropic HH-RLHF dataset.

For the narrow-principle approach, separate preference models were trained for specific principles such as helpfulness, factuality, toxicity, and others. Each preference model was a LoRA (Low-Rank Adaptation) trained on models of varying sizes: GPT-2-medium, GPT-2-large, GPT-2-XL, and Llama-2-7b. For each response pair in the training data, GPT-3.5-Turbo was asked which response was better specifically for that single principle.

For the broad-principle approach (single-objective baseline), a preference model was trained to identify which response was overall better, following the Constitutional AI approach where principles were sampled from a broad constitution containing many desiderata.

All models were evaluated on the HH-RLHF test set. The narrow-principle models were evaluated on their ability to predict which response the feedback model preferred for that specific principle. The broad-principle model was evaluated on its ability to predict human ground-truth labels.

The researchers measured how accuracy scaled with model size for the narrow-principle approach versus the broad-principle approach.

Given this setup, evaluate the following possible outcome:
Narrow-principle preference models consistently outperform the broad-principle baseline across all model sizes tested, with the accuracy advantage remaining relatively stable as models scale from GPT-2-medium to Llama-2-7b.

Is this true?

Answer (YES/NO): NO